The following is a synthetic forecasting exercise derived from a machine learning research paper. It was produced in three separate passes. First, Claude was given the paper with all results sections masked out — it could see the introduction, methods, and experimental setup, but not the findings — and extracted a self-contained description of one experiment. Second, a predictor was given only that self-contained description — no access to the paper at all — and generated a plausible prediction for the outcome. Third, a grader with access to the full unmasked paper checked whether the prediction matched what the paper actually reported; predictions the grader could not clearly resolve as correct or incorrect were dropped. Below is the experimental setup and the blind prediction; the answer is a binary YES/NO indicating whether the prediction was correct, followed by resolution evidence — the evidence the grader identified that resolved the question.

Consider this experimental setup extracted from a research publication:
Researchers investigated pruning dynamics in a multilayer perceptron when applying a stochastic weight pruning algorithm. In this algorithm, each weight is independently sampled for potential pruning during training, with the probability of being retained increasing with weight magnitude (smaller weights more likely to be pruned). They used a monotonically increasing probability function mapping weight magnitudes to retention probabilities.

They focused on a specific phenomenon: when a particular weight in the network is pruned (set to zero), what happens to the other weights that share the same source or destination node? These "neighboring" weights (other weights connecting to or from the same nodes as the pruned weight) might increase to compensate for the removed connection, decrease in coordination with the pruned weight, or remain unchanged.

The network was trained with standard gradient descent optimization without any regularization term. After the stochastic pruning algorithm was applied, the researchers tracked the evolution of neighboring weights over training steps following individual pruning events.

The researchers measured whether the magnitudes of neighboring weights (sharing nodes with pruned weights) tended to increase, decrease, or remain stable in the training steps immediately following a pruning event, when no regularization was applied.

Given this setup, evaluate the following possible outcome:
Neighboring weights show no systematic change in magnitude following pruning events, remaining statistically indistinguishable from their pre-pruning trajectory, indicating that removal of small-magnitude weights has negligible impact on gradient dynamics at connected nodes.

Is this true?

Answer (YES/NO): NO